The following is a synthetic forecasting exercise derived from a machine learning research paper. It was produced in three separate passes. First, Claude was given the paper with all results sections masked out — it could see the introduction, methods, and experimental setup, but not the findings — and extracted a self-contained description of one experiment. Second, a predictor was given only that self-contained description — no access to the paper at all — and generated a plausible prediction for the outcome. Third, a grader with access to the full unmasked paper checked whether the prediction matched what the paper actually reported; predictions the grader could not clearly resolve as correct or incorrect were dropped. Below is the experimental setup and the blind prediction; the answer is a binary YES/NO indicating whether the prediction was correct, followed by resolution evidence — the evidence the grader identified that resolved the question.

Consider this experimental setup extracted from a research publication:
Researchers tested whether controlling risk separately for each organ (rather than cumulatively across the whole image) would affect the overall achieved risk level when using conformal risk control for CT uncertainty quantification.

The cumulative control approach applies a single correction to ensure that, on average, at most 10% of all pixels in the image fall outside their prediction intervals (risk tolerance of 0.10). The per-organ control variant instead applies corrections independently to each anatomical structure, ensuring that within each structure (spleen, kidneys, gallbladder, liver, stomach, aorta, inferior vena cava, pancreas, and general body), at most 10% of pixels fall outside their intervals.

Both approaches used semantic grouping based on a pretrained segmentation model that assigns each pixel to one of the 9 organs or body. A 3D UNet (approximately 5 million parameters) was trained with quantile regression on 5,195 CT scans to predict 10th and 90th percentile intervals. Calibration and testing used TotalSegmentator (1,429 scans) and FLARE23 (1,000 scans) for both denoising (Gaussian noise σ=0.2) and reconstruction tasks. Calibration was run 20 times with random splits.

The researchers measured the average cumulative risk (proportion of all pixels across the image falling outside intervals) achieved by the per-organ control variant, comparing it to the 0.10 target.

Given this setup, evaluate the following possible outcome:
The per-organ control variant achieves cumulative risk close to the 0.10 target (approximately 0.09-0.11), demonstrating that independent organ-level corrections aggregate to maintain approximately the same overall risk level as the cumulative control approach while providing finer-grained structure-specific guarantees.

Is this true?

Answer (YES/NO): NO